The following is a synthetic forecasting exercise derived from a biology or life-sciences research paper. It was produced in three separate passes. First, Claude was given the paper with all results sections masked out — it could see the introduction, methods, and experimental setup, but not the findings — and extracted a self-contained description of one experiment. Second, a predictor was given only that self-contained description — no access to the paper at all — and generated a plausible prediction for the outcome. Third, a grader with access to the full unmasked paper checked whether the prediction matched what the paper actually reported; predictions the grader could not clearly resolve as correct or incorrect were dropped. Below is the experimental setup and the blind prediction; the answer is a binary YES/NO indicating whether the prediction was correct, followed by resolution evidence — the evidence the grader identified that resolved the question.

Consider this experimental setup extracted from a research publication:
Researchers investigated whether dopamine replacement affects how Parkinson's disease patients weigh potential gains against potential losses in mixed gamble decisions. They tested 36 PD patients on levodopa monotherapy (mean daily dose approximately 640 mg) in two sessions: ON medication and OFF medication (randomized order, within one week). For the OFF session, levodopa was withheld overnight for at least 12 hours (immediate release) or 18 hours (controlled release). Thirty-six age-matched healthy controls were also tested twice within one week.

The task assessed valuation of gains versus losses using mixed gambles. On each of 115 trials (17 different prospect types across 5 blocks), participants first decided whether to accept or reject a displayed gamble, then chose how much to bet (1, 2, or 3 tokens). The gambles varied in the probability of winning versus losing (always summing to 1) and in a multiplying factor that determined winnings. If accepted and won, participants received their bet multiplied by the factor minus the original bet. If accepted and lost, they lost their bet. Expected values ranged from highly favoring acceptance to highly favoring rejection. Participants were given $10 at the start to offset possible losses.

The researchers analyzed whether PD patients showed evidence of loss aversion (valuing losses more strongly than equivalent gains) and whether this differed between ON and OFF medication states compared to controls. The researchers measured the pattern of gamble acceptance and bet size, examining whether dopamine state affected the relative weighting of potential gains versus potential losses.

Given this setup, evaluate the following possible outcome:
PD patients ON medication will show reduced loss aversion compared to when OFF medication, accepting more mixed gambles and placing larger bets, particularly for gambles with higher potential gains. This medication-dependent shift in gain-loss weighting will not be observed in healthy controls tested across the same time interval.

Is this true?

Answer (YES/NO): NO